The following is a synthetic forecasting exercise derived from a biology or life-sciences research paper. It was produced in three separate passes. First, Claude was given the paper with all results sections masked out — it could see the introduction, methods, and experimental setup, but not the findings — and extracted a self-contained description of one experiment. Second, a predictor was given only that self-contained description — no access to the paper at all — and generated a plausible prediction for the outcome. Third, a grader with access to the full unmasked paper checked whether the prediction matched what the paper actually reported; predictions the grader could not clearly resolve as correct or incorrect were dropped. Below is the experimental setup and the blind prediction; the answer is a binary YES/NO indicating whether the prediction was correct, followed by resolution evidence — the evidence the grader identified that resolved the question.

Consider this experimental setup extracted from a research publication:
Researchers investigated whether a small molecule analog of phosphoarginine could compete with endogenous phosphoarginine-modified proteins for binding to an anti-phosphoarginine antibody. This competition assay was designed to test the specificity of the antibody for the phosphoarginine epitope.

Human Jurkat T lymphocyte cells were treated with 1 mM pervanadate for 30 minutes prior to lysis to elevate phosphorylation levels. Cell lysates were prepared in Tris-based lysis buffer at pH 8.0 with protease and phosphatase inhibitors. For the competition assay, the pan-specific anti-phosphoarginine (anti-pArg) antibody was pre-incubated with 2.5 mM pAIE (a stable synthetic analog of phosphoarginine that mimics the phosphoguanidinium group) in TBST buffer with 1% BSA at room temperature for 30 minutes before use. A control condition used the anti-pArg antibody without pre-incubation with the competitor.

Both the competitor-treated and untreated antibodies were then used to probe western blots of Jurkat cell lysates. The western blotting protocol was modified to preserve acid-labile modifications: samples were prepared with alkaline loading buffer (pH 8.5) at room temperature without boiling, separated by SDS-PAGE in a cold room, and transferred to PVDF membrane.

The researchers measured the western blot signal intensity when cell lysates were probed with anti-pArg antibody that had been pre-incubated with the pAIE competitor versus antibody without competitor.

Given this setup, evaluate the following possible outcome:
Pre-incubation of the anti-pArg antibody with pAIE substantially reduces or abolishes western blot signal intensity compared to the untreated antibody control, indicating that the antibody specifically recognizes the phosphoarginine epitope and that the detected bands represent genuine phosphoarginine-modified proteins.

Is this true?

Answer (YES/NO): YES